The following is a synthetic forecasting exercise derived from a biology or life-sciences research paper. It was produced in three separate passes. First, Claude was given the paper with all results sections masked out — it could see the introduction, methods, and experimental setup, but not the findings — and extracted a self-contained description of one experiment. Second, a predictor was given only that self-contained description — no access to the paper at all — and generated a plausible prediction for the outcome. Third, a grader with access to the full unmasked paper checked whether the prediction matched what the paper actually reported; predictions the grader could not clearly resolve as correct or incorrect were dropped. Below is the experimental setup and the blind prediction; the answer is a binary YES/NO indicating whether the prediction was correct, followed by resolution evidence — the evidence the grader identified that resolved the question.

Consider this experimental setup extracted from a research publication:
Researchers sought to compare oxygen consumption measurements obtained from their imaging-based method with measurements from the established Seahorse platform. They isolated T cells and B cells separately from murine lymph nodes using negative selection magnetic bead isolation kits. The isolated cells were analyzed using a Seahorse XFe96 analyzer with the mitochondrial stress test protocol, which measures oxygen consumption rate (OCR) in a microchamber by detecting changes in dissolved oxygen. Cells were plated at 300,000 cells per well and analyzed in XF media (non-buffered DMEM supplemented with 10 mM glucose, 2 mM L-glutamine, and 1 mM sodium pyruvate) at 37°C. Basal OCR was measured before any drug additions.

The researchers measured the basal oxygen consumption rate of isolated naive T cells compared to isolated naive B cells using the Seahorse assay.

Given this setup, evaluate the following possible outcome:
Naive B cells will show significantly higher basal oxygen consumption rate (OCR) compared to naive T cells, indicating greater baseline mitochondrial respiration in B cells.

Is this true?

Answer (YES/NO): NO